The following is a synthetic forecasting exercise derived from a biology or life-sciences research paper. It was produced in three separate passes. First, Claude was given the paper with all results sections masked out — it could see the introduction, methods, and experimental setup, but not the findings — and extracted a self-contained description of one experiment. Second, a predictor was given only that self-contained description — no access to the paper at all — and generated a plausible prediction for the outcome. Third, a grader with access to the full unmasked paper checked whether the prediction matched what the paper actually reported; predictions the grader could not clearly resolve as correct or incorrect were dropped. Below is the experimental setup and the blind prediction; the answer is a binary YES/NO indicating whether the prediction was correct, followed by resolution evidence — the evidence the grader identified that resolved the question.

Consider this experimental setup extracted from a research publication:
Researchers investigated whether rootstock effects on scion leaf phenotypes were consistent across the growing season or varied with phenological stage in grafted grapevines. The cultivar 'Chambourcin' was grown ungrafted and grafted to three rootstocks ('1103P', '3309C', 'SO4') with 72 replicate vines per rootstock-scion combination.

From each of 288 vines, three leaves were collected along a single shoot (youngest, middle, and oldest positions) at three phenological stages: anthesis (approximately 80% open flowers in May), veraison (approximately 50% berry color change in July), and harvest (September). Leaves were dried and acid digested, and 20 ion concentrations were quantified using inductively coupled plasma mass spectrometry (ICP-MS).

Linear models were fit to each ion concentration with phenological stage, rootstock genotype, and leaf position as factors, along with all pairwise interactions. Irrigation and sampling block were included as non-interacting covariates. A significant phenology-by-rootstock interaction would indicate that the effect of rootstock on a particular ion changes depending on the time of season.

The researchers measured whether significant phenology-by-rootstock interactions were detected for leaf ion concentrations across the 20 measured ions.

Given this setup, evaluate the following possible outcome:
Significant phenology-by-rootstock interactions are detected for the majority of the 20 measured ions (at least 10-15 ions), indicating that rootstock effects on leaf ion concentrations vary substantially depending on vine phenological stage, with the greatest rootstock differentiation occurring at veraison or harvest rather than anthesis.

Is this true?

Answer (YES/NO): NO